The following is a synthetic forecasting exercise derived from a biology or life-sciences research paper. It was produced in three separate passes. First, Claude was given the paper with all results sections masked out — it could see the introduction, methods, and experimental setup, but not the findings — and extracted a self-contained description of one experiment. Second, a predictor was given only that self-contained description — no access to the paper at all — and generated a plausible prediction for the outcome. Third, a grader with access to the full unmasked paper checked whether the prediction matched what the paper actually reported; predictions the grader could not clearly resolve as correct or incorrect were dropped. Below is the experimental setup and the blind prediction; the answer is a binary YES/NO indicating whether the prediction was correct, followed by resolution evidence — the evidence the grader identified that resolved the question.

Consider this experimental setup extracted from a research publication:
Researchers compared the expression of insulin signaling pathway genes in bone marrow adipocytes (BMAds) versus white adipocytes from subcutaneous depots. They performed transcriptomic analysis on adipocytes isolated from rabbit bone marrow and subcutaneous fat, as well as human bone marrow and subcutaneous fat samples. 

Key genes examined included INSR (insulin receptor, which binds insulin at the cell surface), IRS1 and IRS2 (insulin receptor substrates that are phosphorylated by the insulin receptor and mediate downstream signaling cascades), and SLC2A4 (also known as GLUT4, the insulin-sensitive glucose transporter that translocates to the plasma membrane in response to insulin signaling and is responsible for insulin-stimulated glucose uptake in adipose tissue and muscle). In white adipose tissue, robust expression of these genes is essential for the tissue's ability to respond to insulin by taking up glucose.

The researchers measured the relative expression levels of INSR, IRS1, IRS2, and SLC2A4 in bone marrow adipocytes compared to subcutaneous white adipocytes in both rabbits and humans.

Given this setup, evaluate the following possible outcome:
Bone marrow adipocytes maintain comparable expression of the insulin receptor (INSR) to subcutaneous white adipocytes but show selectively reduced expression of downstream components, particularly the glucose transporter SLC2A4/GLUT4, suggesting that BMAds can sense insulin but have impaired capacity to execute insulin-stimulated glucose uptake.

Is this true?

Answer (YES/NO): NO